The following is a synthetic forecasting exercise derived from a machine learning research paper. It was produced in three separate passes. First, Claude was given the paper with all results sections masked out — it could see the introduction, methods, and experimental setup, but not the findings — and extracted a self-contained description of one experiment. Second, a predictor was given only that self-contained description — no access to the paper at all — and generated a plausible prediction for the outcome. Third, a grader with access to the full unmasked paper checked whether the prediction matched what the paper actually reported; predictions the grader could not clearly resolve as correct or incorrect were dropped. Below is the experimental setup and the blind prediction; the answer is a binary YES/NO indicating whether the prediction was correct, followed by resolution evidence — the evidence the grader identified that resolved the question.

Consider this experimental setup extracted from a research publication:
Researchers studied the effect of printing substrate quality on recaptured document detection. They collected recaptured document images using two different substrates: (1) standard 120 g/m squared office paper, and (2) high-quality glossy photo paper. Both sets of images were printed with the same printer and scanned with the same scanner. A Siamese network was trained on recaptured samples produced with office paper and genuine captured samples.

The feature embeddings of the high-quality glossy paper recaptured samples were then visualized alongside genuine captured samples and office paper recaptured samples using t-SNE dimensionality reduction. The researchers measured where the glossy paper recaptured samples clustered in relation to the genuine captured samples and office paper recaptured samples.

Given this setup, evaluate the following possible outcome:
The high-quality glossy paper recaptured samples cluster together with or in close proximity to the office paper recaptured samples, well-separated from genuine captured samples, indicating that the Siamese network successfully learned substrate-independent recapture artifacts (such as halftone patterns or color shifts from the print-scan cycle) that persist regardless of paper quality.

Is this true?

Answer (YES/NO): NO